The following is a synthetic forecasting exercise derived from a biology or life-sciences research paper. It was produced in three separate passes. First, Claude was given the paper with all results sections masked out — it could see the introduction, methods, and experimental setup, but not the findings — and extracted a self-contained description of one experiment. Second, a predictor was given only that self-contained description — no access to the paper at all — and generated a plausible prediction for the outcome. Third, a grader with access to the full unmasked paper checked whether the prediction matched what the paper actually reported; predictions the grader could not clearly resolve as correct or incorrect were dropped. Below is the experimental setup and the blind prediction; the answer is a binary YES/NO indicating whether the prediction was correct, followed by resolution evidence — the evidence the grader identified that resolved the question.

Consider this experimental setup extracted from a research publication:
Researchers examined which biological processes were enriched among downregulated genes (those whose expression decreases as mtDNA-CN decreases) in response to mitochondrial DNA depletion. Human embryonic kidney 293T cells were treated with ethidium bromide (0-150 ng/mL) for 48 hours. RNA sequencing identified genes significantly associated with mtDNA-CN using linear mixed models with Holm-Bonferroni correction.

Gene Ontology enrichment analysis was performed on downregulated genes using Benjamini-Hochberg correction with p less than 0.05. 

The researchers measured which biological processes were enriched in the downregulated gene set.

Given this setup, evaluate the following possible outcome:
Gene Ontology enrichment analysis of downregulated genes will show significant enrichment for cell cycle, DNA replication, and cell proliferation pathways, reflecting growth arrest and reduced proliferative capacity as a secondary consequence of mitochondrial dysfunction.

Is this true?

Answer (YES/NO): NO